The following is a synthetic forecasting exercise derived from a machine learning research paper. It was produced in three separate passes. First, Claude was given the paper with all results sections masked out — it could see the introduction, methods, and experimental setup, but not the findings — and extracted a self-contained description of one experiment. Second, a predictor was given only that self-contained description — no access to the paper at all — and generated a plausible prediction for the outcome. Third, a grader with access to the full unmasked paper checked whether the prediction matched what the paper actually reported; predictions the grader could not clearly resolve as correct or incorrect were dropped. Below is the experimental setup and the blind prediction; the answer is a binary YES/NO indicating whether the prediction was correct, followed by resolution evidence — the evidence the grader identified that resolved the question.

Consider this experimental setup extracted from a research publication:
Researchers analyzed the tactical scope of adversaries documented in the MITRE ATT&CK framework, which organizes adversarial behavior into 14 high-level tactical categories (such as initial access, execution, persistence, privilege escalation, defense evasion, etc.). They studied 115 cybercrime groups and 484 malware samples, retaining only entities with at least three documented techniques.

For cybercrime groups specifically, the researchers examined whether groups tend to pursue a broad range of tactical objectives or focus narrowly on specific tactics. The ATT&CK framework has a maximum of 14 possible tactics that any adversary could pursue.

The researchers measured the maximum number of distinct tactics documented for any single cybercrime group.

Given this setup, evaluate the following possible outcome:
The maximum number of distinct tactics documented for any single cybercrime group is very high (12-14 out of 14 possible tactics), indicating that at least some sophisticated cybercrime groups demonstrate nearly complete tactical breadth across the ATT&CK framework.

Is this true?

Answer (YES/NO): YES